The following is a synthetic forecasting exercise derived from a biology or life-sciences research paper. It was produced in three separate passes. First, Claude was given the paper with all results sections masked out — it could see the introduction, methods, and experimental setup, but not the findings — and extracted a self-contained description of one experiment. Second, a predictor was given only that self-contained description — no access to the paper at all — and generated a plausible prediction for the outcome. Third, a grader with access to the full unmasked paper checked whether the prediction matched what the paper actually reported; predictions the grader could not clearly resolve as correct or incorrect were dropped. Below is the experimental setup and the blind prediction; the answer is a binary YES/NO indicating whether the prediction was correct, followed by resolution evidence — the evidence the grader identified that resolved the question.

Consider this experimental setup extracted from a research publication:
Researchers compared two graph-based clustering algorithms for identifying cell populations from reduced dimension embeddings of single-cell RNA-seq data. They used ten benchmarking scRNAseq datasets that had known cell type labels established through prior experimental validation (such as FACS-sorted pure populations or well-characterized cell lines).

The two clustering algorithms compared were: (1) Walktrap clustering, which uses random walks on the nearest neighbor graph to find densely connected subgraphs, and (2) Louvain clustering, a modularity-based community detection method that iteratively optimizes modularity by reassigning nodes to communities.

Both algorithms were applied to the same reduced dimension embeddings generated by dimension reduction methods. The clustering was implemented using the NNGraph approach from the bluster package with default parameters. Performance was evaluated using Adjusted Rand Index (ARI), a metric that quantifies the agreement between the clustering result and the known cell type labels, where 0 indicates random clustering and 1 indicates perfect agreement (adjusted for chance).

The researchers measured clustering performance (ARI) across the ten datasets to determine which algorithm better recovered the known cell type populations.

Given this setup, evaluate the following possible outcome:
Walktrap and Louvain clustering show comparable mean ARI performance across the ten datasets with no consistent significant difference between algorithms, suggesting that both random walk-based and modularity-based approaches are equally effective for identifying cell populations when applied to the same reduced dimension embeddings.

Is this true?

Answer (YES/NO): NO